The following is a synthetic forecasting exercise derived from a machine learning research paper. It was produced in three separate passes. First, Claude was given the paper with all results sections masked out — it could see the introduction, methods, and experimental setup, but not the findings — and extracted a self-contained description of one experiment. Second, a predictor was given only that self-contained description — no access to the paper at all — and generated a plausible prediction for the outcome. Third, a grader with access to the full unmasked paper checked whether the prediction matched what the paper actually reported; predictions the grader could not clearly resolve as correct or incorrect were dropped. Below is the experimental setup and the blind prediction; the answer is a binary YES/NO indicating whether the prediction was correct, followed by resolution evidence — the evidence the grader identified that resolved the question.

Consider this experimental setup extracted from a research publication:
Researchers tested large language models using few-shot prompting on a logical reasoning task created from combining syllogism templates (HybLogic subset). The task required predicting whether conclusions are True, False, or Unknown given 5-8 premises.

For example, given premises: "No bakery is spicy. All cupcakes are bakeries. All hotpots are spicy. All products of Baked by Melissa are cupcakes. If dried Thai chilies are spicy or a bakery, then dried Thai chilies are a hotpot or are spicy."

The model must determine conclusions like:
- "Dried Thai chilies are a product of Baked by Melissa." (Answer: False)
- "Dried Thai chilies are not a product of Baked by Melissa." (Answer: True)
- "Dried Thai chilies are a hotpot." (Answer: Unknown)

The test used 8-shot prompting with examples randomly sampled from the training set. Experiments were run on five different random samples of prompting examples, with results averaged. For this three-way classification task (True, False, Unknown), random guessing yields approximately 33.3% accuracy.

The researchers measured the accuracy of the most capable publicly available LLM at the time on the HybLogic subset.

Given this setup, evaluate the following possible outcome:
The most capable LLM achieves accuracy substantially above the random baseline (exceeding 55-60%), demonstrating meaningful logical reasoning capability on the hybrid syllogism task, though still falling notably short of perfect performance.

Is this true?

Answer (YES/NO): NO